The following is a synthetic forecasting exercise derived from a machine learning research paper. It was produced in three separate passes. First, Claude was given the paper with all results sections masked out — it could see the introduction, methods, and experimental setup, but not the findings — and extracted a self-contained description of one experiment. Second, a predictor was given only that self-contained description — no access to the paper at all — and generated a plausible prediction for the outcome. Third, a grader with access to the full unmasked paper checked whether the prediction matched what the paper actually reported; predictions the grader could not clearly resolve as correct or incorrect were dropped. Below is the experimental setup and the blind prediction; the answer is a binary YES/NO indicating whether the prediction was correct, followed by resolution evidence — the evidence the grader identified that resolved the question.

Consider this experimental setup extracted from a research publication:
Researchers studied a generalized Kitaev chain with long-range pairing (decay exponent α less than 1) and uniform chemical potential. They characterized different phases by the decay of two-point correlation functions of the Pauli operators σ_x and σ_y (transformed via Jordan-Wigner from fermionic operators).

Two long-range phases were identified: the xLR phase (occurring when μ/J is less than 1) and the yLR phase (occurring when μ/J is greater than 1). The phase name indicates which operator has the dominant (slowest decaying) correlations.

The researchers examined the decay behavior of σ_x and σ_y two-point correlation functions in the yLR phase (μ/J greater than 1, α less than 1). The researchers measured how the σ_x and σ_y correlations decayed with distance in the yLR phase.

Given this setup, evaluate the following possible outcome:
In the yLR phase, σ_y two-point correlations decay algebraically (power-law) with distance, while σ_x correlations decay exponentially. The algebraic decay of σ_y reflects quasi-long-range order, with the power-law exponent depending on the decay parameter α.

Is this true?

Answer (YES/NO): YES